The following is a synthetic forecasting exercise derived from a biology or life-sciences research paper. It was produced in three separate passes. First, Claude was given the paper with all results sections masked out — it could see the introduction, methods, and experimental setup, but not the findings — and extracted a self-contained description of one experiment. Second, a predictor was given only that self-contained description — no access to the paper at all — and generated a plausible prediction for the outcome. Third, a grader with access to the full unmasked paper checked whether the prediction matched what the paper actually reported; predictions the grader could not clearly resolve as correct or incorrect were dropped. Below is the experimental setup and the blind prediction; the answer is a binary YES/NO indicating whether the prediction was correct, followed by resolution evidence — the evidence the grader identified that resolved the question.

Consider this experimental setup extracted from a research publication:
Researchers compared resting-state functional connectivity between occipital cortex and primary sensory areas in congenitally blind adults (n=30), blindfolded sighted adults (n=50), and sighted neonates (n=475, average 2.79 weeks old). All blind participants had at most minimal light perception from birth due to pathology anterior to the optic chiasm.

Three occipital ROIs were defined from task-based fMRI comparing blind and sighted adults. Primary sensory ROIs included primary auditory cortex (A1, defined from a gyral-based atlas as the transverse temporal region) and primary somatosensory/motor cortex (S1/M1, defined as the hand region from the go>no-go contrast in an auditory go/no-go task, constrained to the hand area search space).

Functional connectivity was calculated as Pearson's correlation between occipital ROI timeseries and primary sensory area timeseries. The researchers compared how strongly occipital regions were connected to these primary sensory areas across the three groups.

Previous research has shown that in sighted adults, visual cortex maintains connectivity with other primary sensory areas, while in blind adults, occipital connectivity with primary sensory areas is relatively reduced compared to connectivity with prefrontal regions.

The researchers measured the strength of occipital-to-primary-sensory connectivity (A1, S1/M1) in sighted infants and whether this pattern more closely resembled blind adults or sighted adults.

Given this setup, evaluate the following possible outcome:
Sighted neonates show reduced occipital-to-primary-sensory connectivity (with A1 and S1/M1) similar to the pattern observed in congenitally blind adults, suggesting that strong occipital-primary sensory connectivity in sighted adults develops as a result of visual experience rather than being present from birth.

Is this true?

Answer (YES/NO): YES